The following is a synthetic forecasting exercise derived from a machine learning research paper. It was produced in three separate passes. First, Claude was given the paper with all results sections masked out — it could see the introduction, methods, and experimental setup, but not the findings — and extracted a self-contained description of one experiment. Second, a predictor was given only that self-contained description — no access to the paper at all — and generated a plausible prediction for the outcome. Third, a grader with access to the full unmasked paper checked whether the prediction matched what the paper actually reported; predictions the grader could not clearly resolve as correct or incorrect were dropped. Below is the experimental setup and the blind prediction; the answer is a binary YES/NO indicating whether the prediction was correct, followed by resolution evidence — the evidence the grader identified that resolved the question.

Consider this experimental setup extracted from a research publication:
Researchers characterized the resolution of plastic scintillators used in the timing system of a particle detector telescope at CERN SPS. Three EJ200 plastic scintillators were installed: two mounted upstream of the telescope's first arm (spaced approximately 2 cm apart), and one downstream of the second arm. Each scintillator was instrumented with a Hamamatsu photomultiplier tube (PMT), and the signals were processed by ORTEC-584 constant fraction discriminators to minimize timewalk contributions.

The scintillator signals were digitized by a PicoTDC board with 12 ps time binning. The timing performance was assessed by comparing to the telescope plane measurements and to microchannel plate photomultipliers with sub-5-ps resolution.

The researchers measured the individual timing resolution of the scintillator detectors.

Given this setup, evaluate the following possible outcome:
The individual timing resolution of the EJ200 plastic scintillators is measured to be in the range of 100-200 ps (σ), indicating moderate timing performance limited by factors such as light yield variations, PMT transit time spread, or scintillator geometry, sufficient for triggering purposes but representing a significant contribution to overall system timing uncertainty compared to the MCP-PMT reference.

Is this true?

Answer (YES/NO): YES